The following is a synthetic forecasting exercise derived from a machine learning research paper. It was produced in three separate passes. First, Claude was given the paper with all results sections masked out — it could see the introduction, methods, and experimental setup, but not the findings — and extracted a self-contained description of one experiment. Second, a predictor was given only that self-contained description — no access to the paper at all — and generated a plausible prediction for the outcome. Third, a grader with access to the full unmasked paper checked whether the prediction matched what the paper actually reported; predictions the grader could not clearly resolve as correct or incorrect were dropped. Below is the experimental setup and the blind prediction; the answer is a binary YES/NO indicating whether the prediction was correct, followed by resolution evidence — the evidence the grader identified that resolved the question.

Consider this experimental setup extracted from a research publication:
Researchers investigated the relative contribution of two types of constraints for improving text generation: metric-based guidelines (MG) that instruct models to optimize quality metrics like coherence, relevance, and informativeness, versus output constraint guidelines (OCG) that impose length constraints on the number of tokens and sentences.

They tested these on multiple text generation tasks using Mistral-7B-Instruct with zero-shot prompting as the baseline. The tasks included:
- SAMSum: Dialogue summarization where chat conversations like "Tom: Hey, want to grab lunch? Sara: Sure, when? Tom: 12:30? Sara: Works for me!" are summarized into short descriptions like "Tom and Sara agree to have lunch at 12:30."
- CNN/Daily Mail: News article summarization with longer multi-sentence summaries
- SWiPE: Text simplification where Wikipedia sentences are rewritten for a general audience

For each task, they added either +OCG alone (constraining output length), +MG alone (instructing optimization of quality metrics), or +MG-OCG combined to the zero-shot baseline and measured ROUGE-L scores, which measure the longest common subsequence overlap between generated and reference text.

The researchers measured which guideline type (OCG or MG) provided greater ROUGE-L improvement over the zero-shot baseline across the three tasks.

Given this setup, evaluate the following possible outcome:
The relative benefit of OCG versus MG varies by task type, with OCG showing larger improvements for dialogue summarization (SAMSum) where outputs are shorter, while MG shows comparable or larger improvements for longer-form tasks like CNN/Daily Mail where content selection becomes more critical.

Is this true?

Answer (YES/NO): NO